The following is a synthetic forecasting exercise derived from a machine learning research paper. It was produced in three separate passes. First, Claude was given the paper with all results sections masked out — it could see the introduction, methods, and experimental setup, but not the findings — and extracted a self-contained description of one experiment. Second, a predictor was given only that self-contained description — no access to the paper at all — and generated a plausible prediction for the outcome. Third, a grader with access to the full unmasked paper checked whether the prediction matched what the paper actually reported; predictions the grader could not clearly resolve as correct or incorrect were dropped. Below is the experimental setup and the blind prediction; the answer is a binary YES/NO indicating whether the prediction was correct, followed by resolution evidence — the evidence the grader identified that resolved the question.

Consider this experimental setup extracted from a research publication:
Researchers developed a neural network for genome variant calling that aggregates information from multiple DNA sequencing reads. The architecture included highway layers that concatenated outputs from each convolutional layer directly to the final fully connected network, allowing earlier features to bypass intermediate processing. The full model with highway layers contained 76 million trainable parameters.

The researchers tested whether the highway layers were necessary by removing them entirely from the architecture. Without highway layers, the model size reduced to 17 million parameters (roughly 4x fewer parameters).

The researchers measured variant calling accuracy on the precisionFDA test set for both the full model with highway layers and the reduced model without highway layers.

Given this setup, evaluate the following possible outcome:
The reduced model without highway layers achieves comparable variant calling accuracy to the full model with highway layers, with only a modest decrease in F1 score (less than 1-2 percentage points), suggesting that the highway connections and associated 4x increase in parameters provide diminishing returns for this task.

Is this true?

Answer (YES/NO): NO